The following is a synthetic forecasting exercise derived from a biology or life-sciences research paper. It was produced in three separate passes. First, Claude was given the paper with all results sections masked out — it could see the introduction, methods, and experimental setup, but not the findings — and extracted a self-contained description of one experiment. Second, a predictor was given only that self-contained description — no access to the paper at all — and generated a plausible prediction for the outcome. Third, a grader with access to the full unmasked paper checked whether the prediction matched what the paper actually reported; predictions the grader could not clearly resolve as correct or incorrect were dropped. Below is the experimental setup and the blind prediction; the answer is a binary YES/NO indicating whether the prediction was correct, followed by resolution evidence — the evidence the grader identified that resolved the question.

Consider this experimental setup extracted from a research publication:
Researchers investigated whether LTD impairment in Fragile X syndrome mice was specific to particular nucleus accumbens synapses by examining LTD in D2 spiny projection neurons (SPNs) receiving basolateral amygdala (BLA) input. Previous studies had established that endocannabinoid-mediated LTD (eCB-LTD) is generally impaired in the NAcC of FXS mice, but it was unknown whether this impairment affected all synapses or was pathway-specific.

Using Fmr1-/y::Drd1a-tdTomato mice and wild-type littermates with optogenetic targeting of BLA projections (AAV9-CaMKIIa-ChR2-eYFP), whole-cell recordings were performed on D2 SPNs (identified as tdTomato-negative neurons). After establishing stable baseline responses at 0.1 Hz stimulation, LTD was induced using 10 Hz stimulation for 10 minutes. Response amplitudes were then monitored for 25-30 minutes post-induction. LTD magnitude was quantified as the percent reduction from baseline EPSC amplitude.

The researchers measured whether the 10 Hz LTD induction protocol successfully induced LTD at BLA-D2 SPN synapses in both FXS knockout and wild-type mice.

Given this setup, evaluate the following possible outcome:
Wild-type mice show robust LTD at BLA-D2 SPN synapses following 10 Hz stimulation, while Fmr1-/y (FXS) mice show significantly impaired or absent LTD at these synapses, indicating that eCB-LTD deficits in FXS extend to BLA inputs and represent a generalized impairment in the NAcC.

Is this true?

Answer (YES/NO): NO